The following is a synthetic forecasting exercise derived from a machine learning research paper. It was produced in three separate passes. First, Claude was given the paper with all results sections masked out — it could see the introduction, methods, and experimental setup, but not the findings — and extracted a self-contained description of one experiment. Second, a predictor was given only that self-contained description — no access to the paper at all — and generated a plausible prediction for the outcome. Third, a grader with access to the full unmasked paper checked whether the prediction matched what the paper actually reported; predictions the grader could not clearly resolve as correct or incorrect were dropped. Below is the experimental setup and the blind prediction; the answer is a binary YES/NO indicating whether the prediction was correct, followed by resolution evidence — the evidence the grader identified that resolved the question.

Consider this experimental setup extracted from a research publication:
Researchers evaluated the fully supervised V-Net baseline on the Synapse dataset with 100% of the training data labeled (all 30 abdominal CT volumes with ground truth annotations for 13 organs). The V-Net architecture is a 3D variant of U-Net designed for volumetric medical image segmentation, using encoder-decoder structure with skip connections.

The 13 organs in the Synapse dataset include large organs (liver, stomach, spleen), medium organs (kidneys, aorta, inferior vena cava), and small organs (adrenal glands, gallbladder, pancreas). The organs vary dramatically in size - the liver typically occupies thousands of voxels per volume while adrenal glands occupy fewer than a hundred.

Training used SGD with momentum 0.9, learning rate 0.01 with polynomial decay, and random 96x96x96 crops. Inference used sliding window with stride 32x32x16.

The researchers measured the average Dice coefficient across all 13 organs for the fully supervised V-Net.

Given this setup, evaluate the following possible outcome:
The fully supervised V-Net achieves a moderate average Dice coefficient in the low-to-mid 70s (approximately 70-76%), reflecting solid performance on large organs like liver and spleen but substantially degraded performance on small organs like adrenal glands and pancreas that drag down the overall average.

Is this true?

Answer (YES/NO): NO